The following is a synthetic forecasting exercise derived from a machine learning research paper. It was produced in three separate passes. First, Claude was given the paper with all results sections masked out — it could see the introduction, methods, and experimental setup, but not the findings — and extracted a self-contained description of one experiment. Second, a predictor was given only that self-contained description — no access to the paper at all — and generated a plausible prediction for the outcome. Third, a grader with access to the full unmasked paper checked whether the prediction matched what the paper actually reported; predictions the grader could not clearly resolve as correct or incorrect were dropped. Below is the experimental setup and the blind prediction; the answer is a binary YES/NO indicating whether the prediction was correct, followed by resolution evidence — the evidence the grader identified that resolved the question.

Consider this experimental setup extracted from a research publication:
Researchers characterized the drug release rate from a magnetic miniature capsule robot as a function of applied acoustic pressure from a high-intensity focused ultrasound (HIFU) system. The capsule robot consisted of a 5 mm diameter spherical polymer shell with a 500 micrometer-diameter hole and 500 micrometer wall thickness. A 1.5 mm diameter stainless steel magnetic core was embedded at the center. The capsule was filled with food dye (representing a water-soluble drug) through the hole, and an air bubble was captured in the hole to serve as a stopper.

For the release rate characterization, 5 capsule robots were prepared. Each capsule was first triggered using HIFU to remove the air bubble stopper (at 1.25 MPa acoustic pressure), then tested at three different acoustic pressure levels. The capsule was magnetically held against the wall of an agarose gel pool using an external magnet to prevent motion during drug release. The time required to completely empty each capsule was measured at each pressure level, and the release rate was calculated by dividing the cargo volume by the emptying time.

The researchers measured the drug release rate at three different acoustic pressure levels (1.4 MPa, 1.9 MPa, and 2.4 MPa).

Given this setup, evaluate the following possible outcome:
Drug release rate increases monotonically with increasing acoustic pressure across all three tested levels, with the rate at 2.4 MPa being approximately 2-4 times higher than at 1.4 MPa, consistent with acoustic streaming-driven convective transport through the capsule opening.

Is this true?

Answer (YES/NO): NO